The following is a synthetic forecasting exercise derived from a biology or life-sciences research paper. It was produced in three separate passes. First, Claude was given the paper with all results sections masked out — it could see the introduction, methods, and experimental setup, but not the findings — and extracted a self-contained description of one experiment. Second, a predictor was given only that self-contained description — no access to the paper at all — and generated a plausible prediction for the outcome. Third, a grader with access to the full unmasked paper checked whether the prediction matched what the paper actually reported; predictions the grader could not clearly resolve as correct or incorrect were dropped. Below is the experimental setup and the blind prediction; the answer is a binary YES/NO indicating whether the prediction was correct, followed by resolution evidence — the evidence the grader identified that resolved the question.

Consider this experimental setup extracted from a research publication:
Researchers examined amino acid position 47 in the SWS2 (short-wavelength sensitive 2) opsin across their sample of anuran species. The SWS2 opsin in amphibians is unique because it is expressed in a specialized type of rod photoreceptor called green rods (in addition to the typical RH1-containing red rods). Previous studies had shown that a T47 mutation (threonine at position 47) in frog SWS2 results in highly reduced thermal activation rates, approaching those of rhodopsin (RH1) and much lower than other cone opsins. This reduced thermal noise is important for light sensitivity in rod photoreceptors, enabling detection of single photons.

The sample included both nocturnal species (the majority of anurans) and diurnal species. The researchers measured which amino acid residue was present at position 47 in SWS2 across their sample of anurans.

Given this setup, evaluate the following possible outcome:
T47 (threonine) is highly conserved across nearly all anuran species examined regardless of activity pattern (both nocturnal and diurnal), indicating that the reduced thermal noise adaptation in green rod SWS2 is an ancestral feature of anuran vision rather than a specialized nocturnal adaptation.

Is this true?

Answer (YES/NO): YES